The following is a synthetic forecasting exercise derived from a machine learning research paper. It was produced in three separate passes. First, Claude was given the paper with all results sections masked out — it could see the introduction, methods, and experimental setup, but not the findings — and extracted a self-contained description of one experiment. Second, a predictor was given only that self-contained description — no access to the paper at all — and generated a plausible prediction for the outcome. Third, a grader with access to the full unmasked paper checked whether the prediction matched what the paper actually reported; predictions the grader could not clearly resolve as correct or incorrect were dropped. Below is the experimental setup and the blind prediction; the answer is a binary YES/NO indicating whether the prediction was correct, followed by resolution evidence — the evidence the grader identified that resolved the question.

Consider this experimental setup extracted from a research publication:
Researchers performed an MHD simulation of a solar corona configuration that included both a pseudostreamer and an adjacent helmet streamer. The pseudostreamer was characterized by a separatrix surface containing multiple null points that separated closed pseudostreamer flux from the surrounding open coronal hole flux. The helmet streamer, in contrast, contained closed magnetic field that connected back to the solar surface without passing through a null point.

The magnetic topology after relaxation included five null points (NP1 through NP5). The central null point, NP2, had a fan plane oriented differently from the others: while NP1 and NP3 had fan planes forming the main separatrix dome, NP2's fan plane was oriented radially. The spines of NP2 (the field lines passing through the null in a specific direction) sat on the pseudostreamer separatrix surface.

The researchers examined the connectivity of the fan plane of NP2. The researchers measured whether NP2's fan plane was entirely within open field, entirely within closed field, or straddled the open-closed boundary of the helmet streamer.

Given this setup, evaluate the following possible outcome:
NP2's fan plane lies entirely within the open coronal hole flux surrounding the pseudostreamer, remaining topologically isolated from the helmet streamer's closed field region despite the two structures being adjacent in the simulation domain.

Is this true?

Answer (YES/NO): NO